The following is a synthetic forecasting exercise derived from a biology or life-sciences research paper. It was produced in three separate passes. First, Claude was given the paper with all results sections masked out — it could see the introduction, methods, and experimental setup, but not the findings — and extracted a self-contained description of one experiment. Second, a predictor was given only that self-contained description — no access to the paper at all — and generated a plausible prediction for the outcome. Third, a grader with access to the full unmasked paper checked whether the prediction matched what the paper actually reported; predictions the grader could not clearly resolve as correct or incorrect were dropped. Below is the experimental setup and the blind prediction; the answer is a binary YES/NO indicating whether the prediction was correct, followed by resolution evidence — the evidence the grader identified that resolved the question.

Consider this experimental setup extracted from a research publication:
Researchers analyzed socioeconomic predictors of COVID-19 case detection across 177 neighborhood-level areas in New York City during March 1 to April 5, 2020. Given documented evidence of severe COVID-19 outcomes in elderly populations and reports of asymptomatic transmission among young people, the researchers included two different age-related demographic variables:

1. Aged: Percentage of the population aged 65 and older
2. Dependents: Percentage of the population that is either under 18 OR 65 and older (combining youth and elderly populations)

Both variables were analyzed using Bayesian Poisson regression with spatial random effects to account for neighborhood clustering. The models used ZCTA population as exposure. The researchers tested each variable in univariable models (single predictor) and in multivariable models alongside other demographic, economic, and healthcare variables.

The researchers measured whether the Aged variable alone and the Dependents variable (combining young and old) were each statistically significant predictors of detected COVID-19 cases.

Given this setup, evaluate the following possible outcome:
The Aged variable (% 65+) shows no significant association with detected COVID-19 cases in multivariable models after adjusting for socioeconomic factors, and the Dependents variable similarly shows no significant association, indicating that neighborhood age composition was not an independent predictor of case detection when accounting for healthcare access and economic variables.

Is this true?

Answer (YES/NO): NO